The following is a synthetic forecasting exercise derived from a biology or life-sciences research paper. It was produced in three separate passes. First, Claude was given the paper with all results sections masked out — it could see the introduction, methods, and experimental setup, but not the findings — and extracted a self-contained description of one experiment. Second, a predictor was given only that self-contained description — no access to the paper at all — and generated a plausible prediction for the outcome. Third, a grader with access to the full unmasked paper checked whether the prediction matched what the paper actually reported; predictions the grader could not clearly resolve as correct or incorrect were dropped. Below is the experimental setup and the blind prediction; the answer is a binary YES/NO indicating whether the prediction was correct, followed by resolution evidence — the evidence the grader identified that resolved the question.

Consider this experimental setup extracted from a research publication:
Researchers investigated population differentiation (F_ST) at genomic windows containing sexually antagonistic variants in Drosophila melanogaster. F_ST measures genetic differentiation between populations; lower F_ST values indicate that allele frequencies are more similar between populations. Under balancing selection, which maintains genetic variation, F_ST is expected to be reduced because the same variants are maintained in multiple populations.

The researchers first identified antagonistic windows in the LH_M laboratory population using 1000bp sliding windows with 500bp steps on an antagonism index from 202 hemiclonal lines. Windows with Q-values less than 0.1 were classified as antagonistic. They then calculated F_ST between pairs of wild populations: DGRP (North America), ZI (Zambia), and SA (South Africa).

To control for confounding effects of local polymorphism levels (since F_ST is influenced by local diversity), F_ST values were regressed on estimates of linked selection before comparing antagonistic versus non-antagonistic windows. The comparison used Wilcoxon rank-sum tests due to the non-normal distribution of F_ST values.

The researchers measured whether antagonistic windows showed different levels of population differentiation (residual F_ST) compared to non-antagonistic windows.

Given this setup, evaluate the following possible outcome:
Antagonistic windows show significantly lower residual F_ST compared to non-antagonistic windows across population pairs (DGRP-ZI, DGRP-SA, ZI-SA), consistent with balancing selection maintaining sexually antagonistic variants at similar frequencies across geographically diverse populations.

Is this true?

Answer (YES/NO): NO